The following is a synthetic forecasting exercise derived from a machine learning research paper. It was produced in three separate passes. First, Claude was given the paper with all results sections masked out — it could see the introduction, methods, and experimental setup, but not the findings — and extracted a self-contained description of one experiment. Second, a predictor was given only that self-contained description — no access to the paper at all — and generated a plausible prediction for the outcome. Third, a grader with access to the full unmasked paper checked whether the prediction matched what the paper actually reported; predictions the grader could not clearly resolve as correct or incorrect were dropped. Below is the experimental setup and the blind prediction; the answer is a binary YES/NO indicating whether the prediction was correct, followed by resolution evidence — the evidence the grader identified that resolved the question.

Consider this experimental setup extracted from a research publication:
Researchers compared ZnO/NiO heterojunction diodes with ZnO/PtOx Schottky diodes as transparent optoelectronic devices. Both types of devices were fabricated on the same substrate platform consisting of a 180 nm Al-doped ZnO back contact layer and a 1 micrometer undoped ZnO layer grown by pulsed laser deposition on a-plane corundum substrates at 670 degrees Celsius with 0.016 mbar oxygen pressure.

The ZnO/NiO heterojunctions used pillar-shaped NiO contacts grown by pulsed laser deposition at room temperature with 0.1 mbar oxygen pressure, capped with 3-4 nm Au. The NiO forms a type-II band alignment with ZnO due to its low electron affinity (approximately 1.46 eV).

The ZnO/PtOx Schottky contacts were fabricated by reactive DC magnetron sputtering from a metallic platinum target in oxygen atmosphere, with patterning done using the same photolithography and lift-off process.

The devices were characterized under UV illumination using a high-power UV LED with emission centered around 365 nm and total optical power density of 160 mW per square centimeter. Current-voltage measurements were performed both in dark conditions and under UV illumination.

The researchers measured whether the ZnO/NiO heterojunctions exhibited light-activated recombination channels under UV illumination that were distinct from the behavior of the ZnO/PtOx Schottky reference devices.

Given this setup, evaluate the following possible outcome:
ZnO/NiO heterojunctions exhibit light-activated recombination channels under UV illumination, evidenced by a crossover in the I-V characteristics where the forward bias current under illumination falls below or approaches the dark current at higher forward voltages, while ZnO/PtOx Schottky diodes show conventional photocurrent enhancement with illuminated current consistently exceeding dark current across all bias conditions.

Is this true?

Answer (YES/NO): NO